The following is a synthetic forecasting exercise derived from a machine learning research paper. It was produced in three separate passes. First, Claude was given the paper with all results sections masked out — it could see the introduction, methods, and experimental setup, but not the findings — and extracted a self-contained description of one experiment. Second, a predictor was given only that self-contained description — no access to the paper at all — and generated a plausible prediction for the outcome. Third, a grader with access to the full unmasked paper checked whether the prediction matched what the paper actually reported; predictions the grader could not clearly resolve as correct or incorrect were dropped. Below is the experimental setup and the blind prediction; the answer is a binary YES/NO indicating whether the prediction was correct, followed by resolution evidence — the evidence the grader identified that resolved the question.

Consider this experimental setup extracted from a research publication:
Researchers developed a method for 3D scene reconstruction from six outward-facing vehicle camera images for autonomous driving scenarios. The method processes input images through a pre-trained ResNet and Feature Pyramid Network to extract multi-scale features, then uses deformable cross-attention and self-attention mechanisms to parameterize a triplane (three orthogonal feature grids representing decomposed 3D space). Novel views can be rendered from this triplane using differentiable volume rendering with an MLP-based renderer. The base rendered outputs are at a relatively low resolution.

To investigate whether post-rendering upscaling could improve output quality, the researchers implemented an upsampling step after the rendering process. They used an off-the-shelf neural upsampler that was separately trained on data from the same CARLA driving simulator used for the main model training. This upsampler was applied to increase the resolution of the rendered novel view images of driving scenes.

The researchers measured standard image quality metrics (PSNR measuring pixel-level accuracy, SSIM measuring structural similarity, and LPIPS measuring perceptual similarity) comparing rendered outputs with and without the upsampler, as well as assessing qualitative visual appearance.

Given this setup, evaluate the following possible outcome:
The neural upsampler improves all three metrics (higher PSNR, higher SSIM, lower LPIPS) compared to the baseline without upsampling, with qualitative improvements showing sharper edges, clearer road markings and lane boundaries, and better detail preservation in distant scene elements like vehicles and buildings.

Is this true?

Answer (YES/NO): NO